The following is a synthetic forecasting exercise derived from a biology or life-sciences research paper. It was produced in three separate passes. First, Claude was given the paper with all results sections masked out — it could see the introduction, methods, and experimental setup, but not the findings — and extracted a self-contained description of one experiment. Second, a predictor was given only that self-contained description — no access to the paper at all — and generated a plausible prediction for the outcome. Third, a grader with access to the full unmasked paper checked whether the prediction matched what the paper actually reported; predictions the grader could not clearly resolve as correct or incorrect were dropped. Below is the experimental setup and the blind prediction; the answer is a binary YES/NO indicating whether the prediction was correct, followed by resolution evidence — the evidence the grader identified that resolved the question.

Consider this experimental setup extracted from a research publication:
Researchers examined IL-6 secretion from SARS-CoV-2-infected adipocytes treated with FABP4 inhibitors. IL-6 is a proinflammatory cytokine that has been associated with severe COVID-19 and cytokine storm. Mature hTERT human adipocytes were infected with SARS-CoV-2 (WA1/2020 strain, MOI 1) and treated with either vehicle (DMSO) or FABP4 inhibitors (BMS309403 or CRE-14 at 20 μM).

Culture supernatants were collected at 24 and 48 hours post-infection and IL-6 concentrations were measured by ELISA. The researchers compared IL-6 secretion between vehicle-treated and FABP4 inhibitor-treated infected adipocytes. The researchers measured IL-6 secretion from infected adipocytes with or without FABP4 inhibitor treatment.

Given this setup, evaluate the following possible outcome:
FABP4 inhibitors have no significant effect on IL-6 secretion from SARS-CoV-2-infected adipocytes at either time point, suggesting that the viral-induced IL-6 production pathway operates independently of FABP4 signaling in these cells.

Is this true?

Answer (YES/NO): NO